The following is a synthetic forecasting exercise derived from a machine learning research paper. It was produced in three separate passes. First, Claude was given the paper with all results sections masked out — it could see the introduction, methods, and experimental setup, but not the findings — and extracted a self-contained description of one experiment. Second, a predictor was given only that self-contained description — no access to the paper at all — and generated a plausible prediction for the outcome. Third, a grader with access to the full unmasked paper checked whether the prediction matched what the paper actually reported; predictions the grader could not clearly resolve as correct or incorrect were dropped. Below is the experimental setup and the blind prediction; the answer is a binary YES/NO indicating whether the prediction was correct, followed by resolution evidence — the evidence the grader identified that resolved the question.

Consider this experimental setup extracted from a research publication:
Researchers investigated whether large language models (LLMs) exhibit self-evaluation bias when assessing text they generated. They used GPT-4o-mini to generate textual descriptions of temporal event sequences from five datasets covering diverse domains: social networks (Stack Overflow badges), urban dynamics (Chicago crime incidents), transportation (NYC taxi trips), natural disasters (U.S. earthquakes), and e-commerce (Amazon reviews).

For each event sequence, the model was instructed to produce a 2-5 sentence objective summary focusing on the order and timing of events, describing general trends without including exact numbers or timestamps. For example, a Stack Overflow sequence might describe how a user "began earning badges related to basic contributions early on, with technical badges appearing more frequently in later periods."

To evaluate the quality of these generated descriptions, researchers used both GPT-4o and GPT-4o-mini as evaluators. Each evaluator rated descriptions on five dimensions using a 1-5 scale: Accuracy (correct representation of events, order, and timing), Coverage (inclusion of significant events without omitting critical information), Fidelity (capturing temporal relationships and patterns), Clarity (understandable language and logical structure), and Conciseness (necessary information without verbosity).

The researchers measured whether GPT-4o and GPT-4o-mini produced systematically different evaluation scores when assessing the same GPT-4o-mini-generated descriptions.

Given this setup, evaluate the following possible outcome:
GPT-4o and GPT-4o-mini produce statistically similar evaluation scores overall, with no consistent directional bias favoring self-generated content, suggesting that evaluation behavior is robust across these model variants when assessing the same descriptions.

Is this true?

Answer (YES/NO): NO